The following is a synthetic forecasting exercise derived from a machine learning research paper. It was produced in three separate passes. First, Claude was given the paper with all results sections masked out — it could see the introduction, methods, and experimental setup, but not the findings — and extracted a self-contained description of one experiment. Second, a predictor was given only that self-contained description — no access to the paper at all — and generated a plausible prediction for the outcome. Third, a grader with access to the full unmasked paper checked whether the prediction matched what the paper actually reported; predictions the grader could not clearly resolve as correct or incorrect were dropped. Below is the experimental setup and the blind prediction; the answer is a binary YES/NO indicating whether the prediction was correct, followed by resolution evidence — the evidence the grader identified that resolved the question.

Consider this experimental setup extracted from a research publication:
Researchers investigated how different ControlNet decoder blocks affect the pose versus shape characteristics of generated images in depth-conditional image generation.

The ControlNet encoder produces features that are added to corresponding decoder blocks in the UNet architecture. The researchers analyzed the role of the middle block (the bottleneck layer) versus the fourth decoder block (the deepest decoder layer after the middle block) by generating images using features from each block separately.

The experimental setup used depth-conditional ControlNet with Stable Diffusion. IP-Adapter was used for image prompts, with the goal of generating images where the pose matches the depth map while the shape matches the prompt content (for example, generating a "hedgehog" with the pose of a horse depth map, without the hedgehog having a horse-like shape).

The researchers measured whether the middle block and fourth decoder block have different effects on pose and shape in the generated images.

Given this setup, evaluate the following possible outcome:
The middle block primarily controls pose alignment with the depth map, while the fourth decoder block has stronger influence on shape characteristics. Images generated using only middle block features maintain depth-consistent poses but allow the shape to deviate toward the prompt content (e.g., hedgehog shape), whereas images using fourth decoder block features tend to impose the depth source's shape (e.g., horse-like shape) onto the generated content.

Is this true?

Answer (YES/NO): YES